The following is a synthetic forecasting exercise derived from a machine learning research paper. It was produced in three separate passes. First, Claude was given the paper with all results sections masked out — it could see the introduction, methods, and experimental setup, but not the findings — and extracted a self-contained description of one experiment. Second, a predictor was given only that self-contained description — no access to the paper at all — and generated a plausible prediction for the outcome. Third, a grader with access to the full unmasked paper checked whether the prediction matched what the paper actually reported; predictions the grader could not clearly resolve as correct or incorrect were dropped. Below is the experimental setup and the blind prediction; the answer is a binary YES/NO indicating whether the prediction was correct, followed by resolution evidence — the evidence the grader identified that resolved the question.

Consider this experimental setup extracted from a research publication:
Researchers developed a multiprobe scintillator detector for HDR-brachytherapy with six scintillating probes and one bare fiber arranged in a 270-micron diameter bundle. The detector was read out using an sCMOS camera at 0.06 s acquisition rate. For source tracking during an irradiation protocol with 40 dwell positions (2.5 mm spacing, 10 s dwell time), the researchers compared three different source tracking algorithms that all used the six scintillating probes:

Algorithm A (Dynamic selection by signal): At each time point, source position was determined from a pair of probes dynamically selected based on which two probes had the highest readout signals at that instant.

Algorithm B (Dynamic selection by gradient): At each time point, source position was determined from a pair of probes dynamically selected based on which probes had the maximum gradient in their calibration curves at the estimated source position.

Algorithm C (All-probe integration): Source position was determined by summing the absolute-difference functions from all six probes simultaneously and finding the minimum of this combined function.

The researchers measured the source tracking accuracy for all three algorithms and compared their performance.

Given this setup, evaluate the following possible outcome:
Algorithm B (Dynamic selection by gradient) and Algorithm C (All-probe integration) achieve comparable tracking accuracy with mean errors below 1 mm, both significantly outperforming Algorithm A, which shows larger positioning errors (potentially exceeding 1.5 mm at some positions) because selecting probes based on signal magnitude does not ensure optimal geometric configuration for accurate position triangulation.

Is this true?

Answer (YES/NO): NO